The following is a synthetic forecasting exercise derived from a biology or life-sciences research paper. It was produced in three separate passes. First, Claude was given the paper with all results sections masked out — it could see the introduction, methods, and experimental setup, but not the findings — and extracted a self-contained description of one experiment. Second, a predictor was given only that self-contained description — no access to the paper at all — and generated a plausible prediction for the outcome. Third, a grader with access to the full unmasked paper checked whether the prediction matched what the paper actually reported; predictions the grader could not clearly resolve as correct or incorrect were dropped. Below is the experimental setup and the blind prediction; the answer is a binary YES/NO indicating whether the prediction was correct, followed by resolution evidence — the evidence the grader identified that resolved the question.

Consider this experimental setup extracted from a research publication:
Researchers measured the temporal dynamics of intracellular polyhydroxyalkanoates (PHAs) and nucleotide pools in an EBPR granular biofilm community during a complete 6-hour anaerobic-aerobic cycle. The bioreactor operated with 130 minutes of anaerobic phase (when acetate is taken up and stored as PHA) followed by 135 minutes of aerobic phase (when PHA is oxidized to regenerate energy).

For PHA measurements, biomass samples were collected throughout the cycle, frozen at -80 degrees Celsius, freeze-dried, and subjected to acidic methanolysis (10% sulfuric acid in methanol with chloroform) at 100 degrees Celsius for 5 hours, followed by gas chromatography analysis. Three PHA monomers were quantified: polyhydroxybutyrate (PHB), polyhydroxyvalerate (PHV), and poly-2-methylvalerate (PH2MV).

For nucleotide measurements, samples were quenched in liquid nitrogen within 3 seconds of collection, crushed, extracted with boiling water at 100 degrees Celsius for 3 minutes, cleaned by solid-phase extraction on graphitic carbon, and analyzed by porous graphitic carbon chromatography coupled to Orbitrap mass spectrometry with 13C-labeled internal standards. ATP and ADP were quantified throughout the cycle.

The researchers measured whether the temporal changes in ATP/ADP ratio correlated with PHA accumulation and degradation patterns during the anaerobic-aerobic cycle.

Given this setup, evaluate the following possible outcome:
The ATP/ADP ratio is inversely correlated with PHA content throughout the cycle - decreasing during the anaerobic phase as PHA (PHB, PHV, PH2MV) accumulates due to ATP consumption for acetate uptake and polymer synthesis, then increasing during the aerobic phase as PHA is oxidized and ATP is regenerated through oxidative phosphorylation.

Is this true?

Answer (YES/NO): NO